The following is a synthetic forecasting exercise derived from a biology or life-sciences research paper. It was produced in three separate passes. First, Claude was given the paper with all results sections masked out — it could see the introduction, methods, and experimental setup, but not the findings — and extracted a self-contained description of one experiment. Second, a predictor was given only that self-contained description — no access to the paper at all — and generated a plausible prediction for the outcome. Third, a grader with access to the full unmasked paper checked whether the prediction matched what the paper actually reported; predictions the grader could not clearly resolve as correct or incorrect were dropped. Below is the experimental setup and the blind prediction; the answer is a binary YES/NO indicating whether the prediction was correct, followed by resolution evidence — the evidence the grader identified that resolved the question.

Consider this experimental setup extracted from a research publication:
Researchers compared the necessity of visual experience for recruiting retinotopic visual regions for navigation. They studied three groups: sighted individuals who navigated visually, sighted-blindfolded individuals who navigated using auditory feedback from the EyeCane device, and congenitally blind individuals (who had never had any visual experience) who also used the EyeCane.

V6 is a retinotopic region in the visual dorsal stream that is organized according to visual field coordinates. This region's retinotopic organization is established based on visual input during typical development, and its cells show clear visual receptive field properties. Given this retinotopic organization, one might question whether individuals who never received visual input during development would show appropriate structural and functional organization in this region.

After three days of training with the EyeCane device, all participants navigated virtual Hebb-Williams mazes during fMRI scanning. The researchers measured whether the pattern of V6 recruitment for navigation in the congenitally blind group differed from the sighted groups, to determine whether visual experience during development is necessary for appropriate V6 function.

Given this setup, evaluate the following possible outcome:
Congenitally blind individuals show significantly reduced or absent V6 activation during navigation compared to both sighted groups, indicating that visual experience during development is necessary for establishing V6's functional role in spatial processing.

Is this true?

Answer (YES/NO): NO